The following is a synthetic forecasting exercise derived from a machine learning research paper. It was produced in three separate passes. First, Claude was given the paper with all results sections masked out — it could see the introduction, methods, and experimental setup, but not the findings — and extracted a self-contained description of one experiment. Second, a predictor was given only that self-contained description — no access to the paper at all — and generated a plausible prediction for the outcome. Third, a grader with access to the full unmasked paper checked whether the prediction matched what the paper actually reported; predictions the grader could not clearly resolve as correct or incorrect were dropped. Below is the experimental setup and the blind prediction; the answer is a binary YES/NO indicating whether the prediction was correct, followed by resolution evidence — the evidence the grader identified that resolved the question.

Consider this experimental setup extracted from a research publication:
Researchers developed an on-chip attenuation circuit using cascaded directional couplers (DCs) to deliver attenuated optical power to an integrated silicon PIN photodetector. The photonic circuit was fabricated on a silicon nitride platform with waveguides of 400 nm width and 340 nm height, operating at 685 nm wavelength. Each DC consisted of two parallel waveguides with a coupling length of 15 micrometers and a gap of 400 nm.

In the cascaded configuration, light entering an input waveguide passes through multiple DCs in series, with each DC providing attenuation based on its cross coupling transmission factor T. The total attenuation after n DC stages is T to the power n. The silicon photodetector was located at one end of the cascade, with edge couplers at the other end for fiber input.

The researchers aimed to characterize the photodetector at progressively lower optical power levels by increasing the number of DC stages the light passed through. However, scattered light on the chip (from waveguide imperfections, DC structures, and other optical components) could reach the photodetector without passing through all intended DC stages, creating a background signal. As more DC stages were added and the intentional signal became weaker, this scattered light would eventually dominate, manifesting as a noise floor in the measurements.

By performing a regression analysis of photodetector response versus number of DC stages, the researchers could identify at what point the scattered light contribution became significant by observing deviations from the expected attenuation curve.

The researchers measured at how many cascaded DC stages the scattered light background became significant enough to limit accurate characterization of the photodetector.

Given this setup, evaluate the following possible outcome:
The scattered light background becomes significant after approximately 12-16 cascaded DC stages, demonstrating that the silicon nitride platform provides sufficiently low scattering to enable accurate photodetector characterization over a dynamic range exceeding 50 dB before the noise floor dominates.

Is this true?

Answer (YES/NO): NO